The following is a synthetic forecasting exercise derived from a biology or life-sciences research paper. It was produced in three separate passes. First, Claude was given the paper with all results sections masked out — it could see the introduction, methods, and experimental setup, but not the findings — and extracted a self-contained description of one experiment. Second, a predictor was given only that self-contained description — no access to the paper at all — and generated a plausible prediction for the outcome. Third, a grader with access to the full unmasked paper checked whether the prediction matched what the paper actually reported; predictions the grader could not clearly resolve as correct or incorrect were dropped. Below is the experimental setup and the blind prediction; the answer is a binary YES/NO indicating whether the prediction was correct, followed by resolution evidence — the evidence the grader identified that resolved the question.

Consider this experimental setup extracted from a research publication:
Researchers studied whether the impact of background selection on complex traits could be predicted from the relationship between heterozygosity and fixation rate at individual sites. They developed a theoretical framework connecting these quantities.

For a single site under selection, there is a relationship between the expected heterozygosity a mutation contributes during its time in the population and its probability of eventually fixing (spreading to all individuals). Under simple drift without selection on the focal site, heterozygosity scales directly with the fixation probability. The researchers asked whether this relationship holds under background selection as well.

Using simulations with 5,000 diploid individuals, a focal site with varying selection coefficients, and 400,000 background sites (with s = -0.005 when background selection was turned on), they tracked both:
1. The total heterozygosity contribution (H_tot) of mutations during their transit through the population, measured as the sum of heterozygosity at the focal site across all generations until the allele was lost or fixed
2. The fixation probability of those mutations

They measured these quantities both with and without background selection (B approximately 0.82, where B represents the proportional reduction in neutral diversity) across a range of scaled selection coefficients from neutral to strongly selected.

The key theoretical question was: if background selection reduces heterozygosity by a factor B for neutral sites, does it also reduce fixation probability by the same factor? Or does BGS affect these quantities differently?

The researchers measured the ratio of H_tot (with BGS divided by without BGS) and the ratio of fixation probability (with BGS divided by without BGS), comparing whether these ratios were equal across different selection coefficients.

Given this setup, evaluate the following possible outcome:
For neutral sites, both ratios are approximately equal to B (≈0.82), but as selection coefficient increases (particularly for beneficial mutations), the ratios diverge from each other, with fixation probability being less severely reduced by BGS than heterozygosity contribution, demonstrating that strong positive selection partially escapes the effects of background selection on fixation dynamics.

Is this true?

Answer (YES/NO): NO